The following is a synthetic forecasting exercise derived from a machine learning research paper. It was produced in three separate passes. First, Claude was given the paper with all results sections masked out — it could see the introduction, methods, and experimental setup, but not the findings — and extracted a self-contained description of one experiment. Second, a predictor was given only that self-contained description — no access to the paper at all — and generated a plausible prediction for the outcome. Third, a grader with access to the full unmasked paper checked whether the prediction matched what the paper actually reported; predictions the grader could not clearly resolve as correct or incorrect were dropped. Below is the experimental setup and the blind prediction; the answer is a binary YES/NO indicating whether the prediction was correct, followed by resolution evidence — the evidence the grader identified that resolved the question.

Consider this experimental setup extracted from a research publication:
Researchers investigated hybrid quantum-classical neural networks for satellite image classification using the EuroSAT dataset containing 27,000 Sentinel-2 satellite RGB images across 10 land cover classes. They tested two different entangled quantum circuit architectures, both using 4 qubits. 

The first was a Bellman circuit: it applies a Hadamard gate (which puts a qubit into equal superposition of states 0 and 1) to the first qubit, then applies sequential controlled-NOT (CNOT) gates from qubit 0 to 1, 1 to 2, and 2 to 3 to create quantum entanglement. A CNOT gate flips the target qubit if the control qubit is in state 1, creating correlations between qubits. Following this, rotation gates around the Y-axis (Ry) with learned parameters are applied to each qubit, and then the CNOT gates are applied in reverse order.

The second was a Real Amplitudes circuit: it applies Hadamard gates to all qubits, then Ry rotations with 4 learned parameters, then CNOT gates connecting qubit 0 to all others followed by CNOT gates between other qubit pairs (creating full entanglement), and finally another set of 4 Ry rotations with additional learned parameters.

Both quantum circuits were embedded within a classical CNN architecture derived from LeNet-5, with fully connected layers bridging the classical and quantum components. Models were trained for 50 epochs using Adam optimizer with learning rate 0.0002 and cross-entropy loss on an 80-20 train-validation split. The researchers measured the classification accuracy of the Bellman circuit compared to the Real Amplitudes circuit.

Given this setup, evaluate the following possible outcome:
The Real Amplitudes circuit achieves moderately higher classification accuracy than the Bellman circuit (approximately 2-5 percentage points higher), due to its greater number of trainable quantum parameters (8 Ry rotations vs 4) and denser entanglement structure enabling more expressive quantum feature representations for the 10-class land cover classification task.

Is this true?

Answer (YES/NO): NO